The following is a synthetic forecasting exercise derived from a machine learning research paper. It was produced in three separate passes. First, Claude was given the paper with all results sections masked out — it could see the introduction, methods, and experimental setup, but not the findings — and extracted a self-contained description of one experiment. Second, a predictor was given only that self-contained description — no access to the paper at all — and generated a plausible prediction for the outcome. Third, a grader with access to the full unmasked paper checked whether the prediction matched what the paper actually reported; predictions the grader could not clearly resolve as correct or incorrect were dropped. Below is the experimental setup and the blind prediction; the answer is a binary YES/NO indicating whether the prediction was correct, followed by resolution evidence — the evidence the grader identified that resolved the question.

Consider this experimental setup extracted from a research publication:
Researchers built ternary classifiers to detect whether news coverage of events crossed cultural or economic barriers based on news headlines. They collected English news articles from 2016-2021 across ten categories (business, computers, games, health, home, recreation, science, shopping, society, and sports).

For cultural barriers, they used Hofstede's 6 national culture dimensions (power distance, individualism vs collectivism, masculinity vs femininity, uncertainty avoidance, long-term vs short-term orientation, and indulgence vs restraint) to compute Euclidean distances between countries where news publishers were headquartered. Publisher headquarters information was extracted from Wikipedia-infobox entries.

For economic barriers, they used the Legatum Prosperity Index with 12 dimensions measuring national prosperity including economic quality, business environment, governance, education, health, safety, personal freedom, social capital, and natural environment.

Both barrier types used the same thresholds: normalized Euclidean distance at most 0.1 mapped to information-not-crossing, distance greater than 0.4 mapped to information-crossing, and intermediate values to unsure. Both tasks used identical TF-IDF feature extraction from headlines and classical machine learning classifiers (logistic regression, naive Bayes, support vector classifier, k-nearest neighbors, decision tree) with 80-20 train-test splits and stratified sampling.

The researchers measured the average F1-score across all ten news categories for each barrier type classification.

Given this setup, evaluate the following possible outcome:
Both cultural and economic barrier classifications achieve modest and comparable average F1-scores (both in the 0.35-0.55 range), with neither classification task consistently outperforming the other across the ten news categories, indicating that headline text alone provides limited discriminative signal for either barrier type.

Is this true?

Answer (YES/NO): YES